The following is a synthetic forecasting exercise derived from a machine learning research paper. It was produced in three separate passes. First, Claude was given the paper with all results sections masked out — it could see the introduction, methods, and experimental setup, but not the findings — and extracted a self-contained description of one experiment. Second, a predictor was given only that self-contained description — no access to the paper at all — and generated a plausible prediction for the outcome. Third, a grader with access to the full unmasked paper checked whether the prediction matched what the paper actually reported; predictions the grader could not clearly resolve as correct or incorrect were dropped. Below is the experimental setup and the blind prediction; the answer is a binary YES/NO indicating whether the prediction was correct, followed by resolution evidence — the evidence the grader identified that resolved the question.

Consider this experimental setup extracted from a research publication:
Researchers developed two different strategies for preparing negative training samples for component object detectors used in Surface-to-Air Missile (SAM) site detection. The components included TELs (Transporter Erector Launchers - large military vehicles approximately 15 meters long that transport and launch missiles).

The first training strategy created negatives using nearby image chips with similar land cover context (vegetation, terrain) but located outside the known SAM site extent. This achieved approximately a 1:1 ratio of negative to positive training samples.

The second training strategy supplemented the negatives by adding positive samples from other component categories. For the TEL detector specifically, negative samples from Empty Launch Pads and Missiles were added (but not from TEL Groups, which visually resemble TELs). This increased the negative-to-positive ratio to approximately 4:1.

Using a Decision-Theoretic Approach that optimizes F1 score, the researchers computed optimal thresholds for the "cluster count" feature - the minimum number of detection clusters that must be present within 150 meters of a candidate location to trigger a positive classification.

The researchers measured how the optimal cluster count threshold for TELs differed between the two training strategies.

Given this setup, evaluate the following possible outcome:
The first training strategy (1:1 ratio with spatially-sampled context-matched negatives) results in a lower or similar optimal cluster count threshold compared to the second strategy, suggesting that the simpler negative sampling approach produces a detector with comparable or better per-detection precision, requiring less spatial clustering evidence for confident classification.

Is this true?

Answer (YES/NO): NO